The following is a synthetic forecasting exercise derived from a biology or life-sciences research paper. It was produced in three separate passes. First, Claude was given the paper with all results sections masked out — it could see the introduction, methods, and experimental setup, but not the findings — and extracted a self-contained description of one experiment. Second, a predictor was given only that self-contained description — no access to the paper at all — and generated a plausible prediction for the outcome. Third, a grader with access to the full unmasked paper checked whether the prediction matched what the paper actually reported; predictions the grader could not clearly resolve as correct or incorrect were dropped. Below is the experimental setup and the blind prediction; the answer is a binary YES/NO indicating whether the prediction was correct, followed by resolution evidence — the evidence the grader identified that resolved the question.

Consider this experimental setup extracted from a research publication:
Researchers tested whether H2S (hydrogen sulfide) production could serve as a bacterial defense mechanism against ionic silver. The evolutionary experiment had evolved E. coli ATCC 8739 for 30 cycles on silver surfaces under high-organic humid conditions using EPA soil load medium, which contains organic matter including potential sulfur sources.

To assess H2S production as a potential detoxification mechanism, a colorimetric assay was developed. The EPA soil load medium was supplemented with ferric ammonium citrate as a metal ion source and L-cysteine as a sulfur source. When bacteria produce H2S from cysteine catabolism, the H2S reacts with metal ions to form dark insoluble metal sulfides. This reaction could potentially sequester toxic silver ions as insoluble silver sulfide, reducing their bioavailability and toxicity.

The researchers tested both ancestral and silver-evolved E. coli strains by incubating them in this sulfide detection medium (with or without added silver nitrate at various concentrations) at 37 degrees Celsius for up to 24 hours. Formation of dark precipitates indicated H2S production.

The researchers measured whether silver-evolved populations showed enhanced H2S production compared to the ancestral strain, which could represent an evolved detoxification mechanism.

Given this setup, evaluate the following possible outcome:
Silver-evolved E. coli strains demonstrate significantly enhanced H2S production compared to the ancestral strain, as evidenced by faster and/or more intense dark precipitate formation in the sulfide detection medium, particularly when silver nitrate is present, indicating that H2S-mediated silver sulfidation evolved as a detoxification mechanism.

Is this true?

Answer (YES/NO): NO